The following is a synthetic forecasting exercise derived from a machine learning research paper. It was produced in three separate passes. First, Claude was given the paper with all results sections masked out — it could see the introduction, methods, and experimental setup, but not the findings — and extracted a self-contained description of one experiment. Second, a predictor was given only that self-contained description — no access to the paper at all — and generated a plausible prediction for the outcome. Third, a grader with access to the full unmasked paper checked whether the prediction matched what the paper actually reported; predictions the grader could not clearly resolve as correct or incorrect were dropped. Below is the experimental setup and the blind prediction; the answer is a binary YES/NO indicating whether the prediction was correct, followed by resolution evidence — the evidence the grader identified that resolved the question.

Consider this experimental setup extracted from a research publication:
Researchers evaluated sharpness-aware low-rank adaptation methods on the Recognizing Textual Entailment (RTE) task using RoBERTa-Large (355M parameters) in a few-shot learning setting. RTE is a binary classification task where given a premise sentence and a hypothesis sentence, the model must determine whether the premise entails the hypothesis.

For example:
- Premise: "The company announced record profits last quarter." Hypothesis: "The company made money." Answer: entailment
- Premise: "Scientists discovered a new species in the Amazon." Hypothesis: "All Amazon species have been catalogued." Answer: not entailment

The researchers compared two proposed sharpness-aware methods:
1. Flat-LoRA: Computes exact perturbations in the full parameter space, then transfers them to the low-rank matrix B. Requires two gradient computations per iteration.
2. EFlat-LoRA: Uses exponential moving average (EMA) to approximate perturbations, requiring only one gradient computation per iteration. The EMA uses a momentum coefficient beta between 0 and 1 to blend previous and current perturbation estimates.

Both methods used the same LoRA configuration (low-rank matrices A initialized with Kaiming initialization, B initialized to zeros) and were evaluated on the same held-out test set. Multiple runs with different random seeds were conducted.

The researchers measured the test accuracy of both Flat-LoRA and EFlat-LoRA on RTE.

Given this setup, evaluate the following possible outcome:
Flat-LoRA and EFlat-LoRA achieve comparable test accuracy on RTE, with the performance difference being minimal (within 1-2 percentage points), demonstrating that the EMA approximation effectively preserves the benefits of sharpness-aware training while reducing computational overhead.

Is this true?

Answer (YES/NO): YES